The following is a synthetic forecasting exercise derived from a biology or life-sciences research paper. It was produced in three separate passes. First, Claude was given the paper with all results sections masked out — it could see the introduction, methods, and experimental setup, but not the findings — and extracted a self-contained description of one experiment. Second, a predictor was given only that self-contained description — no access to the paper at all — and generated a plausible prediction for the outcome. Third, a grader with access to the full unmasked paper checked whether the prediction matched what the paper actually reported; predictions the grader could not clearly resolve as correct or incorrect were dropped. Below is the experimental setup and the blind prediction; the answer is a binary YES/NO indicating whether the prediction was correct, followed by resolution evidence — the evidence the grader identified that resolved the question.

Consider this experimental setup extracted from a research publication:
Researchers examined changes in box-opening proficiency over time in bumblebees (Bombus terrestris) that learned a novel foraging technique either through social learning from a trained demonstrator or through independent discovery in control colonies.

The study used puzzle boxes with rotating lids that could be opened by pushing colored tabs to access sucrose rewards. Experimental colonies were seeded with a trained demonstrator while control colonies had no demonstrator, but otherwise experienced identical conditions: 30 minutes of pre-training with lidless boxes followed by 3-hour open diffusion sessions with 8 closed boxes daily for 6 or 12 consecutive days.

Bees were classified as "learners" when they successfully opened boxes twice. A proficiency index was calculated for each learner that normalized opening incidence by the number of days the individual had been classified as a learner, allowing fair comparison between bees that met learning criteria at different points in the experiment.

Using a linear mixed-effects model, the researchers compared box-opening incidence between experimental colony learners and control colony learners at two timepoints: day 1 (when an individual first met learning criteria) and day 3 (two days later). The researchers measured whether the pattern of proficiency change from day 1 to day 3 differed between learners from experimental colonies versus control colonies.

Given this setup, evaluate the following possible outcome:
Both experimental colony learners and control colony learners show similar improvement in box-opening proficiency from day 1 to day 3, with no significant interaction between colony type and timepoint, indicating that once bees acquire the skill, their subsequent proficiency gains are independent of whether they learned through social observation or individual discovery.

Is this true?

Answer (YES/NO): NO